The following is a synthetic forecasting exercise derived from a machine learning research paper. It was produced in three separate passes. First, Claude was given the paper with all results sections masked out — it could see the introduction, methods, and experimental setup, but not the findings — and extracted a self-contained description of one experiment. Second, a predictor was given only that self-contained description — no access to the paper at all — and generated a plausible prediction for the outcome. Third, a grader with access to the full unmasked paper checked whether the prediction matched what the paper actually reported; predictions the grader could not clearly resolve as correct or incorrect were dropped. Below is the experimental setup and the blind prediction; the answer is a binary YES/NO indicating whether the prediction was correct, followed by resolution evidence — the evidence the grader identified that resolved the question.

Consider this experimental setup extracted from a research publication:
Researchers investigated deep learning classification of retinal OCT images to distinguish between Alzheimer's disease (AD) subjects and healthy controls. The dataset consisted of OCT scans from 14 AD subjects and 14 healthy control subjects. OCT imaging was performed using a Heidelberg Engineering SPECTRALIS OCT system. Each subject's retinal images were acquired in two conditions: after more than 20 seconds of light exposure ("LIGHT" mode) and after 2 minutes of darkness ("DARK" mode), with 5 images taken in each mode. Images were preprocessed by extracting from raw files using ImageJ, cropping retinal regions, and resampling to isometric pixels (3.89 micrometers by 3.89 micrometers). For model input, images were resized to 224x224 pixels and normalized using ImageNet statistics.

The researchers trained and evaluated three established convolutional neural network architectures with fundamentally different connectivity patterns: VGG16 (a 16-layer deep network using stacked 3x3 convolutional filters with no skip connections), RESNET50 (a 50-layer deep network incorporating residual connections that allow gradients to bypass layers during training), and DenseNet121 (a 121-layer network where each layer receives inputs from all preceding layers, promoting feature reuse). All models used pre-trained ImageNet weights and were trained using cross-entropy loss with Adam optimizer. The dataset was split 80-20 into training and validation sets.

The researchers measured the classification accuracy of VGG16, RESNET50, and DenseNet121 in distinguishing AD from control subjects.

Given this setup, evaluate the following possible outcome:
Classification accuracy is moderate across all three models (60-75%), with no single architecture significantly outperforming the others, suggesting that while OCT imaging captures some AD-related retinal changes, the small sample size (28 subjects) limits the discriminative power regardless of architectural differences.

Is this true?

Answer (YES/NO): NO